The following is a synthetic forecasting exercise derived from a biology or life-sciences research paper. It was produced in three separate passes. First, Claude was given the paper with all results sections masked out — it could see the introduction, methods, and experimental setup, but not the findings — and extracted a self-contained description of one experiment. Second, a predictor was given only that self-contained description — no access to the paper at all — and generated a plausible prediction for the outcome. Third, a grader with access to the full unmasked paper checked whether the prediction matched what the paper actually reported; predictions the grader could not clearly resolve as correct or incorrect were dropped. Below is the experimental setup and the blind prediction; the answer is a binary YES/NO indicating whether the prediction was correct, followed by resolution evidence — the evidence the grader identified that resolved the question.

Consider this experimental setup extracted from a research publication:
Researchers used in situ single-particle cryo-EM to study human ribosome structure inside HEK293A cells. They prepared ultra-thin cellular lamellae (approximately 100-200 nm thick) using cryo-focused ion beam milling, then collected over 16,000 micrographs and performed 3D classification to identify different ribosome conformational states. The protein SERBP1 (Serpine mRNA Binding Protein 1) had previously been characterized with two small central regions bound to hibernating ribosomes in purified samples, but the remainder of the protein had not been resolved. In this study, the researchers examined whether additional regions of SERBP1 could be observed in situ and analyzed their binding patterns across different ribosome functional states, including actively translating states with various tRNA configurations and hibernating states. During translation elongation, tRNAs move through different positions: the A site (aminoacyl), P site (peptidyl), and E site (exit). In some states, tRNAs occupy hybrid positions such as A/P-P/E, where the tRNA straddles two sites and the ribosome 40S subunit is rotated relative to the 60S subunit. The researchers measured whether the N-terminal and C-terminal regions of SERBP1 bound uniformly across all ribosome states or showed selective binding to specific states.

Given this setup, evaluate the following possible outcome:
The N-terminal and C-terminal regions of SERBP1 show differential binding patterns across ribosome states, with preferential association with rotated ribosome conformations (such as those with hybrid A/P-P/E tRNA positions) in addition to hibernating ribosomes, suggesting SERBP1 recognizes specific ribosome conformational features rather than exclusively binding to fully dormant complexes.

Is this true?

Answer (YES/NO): NO